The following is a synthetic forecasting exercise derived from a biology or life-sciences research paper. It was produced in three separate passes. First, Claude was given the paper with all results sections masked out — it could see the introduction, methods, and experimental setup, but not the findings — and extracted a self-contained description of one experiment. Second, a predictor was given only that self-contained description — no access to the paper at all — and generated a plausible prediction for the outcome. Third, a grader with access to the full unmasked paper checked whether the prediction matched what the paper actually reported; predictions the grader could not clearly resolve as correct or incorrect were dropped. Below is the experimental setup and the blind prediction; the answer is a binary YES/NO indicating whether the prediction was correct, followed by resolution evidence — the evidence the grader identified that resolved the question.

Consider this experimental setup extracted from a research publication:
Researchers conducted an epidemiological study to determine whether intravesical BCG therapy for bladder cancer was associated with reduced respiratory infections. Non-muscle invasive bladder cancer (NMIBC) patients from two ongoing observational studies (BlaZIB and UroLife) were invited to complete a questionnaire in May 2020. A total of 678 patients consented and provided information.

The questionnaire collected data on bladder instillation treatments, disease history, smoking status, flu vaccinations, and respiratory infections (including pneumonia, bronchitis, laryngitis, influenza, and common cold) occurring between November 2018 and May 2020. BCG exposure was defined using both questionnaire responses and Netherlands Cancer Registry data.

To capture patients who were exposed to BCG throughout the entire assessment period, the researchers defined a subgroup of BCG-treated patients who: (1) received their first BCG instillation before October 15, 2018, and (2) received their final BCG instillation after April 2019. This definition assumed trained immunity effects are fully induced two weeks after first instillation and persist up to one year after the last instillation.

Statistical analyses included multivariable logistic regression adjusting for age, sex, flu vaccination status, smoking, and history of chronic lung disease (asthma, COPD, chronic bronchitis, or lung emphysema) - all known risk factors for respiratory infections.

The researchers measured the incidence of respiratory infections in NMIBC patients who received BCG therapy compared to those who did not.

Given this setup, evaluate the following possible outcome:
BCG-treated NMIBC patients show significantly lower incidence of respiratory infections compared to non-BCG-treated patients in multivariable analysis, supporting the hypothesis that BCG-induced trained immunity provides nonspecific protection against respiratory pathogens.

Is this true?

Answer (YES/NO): NO